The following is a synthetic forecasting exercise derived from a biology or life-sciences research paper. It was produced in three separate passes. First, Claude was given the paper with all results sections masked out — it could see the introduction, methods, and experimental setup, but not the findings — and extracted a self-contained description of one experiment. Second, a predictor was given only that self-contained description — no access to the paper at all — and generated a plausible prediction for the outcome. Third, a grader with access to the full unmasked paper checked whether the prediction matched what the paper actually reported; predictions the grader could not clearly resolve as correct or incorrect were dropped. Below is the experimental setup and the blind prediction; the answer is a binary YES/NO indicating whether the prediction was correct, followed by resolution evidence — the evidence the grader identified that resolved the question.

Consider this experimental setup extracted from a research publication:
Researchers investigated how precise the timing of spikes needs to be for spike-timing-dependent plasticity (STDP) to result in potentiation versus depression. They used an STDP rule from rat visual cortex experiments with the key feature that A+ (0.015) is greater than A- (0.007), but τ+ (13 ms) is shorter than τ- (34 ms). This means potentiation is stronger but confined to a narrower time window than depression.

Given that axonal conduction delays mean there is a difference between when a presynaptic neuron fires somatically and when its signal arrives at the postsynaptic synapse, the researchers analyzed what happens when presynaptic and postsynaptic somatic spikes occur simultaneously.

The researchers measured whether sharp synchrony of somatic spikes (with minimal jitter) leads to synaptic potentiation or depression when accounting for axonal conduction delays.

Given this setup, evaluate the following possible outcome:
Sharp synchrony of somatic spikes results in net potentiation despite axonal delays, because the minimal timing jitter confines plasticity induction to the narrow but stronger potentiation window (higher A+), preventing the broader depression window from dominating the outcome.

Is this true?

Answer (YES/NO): NO